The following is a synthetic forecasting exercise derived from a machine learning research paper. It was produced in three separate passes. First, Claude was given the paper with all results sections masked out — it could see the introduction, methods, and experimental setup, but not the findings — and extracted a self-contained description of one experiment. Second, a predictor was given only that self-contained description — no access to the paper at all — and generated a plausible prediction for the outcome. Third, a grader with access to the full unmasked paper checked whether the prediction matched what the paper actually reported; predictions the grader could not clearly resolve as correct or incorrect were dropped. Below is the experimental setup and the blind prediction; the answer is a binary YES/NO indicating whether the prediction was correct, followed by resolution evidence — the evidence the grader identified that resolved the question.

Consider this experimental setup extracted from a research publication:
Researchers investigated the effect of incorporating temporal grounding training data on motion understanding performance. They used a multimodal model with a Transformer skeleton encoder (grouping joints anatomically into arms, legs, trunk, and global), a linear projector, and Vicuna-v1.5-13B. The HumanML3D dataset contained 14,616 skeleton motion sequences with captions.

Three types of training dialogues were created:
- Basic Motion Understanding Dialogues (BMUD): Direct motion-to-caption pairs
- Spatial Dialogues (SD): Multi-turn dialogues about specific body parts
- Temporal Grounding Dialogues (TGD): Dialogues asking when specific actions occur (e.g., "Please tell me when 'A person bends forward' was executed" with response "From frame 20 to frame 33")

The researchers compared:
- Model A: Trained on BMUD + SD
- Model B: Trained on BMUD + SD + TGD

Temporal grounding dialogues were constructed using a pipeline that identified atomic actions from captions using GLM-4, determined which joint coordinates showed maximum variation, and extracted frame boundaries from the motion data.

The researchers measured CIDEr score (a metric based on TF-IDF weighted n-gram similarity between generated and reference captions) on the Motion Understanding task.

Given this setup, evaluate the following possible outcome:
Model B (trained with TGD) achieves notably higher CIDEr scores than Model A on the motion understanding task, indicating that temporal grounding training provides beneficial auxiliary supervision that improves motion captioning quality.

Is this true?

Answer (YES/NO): NO